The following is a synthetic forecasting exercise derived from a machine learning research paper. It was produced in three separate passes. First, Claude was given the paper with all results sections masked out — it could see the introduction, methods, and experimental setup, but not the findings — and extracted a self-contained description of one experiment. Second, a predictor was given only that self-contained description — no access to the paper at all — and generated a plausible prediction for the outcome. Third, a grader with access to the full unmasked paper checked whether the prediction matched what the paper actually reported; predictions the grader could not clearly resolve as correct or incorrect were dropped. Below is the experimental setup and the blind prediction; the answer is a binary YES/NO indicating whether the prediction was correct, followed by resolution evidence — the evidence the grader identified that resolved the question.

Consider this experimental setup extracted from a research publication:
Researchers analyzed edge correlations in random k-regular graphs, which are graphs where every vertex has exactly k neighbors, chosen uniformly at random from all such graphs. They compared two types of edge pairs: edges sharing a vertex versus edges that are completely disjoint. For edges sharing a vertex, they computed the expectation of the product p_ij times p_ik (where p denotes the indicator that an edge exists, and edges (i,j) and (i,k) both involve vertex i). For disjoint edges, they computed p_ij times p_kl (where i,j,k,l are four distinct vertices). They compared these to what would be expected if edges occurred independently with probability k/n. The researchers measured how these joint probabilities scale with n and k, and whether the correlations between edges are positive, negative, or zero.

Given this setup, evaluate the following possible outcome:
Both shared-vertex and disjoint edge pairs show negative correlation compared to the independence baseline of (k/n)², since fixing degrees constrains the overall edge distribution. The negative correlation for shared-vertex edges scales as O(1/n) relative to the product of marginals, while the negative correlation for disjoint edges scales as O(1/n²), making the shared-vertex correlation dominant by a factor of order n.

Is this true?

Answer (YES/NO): NO